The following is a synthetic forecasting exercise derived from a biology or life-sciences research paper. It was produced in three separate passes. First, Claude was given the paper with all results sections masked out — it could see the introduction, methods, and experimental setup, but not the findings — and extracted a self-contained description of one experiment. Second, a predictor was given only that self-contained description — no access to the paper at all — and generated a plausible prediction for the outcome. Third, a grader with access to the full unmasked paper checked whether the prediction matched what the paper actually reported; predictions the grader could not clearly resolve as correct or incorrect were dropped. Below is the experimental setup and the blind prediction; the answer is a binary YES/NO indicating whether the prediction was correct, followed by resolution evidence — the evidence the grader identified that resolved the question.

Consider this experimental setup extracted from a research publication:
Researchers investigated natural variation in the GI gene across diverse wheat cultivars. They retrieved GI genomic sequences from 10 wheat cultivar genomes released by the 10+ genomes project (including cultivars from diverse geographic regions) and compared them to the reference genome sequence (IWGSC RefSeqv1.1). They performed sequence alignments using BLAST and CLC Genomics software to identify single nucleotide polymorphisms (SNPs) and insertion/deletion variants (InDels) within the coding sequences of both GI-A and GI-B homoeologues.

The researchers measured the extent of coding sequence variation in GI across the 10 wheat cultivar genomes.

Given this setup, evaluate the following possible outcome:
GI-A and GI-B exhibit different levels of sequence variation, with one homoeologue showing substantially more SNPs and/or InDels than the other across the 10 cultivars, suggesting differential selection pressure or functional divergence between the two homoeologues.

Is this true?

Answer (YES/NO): YES